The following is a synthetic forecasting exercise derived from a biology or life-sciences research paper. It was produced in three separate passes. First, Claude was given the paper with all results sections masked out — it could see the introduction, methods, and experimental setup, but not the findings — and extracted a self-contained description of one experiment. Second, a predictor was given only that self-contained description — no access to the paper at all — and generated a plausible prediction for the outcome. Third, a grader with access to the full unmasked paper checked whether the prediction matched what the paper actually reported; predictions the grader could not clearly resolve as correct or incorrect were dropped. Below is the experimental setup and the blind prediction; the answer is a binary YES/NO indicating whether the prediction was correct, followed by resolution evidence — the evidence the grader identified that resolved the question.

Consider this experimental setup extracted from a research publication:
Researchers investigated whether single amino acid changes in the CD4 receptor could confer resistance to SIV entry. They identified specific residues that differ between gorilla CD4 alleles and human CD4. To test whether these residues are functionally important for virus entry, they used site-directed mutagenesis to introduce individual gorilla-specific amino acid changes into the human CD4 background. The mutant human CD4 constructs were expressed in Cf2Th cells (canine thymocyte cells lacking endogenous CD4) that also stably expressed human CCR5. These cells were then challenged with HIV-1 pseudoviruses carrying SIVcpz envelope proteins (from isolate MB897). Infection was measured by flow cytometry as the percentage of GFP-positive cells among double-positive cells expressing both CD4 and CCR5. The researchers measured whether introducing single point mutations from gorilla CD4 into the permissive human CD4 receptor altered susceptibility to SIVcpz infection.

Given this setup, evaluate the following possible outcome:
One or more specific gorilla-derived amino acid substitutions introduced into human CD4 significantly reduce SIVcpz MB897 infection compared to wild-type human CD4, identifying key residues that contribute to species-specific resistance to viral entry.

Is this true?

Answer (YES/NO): YES